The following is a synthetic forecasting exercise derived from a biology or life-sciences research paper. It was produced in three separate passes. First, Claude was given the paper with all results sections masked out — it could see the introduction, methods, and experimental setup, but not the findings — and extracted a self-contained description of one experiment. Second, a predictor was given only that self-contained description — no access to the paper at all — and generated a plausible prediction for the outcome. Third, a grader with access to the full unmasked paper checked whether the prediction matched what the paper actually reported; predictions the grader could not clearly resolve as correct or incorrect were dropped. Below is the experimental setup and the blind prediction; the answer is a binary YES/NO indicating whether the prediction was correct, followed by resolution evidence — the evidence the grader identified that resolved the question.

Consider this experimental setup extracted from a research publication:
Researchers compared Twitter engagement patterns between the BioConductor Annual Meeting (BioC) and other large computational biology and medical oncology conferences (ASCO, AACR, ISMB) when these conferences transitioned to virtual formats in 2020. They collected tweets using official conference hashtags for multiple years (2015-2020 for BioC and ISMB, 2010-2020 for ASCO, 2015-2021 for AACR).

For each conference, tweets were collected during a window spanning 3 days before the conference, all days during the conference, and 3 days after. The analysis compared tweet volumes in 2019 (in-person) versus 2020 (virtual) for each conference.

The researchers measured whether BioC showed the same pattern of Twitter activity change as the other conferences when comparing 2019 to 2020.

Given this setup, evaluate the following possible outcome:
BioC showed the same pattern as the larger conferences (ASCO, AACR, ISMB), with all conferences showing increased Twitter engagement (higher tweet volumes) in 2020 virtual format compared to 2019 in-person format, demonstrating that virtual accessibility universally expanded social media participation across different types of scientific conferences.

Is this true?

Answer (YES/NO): NO